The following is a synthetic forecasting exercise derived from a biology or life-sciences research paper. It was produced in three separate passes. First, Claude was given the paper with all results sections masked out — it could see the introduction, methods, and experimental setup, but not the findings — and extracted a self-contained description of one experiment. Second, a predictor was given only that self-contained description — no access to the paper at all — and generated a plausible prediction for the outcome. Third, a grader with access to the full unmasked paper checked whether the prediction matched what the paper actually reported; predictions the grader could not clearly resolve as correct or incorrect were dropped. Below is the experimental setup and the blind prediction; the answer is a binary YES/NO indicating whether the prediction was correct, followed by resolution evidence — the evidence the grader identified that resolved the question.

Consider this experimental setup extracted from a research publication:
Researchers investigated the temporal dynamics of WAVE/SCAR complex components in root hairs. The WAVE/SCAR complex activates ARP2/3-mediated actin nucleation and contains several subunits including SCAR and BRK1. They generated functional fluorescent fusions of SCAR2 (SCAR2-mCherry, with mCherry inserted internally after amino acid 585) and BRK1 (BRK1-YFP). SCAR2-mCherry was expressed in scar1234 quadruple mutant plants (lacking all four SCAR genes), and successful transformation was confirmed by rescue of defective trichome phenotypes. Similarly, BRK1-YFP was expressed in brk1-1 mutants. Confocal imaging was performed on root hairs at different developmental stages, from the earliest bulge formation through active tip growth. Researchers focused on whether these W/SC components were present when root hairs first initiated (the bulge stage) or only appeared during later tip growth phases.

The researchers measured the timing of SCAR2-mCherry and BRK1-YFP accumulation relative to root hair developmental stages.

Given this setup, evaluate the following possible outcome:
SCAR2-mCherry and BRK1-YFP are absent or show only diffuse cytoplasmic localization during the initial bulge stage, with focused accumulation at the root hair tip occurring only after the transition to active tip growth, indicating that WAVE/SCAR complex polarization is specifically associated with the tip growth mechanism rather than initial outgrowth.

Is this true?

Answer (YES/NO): NO